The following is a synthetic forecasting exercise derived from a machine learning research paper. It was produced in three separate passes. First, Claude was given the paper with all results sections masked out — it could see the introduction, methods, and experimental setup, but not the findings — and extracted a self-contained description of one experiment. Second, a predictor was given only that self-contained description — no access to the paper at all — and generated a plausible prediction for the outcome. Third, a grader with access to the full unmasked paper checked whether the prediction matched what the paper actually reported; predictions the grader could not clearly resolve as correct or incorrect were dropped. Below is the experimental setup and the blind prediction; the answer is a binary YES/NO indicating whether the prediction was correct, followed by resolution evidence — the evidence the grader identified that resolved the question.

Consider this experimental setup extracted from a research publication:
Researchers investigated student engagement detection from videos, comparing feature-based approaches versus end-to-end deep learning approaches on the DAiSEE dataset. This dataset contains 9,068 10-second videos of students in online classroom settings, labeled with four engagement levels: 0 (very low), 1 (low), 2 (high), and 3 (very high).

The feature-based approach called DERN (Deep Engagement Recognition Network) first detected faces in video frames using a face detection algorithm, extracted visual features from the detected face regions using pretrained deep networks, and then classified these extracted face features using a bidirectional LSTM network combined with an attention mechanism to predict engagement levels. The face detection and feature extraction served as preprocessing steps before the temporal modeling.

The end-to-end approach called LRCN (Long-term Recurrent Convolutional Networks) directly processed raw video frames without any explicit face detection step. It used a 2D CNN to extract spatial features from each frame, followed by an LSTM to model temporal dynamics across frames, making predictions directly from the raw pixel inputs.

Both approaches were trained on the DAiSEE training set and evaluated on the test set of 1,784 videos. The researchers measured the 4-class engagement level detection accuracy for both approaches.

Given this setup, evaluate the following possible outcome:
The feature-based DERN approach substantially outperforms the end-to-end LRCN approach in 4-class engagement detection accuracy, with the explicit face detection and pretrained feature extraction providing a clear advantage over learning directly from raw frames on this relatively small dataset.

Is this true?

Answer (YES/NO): NO